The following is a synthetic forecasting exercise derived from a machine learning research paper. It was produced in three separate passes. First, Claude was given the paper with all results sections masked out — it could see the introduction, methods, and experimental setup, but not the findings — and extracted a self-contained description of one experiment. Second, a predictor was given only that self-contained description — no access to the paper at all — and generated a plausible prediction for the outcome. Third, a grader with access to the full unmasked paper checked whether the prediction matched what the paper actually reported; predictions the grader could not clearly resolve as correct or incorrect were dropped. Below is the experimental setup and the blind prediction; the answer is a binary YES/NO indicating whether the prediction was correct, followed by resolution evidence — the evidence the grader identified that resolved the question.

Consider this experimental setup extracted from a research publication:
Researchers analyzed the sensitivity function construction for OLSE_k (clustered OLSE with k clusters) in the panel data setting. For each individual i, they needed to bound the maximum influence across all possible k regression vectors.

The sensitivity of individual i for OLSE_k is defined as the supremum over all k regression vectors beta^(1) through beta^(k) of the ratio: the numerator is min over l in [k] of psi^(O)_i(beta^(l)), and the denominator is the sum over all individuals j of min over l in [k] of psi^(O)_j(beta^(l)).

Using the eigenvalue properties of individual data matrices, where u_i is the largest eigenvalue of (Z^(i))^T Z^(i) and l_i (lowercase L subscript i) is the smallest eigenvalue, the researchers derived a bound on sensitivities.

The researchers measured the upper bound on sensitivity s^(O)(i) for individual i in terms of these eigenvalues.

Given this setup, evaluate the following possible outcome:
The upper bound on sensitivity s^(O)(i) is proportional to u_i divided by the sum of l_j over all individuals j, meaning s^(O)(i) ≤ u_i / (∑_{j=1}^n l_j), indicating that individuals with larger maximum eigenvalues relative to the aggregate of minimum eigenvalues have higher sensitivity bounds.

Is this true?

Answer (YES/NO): NO